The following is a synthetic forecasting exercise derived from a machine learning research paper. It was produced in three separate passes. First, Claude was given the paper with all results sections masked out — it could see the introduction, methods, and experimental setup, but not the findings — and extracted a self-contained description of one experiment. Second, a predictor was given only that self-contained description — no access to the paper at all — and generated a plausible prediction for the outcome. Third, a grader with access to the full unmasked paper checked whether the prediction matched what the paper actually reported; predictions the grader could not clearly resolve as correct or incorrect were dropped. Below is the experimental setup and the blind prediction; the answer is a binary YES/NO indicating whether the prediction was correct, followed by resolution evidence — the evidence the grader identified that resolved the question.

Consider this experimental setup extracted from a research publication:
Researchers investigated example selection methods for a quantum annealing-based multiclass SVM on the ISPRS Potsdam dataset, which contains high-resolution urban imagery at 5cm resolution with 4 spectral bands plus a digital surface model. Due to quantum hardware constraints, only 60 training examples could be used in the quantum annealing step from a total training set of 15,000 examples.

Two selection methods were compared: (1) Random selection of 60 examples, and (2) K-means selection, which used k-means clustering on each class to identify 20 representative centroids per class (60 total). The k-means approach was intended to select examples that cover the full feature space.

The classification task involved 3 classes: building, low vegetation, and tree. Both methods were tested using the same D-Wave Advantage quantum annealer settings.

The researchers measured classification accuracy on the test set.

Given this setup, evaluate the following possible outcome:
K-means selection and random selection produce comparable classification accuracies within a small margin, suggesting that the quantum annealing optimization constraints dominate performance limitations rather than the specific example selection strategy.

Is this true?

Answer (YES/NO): NO